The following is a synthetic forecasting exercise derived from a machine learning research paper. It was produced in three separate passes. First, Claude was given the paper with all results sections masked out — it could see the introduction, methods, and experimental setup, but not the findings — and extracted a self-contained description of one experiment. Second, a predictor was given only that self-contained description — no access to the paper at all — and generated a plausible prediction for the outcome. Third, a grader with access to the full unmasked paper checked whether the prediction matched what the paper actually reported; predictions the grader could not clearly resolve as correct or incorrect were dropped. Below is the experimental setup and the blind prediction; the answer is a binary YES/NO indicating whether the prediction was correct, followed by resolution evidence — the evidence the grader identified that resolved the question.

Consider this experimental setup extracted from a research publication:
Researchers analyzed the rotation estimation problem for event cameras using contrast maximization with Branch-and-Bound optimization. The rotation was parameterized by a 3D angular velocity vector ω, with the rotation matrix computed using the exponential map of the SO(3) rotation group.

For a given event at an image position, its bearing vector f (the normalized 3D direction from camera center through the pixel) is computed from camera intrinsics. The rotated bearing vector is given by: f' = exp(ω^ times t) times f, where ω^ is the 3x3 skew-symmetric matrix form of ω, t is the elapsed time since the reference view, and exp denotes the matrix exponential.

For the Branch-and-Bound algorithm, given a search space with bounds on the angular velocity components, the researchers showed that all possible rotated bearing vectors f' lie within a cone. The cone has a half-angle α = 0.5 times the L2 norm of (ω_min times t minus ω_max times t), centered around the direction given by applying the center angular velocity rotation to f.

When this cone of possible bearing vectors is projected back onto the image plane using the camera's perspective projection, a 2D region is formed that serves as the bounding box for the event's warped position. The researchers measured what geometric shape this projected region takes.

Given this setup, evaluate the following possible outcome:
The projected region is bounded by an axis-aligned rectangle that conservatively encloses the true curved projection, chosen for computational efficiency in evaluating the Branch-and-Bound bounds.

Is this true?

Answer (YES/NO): NO